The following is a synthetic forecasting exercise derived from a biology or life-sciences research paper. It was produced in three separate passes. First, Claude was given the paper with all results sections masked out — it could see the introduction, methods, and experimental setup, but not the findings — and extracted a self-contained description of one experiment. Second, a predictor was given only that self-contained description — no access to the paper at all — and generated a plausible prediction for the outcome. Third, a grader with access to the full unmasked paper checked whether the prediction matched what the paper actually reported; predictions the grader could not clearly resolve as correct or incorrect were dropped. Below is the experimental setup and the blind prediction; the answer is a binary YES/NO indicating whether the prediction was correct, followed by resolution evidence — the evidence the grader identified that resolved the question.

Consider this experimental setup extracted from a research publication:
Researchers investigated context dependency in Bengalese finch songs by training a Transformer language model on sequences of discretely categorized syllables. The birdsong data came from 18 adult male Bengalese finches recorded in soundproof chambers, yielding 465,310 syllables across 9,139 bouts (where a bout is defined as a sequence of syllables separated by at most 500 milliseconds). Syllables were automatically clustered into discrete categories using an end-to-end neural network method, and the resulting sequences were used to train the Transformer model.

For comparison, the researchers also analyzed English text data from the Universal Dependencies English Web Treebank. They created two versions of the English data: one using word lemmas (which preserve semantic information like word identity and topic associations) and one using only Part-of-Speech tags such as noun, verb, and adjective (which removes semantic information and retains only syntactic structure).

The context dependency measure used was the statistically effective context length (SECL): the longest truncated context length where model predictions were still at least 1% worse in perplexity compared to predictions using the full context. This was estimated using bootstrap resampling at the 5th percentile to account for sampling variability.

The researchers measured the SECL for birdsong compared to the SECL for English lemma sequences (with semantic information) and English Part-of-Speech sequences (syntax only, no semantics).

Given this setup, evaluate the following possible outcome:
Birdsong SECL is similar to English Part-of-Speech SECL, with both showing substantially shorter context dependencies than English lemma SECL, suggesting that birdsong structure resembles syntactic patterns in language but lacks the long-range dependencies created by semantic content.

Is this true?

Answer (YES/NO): NO